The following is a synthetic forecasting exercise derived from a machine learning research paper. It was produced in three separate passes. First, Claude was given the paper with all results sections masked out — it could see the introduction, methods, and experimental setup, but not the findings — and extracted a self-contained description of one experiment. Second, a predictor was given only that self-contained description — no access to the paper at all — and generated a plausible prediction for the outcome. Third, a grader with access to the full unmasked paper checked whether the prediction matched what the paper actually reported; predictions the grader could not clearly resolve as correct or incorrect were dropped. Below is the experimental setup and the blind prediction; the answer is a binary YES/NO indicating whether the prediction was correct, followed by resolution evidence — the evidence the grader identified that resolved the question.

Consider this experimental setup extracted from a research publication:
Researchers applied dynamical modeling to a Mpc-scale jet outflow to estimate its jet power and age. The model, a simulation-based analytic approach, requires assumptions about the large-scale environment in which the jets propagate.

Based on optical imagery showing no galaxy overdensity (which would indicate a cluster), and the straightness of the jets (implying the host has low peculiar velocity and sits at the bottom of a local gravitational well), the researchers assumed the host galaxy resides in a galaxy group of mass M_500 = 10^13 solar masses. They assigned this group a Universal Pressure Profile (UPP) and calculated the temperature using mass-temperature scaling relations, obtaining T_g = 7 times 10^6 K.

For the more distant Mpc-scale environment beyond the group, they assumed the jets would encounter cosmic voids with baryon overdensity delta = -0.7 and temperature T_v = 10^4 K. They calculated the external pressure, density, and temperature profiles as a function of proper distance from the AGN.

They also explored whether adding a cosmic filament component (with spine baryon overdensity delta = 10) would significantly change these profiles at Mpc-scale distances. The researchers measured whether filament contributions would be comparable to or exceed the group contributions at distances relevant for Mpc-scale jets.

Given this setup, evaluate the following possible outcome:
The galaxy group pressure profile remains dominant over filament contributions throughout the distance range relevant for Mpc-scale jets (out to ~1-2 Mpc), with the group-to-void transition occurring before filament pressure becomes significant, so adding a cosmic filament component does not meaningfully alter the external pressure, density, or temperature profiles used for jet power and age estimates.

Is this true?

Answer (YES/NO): YES